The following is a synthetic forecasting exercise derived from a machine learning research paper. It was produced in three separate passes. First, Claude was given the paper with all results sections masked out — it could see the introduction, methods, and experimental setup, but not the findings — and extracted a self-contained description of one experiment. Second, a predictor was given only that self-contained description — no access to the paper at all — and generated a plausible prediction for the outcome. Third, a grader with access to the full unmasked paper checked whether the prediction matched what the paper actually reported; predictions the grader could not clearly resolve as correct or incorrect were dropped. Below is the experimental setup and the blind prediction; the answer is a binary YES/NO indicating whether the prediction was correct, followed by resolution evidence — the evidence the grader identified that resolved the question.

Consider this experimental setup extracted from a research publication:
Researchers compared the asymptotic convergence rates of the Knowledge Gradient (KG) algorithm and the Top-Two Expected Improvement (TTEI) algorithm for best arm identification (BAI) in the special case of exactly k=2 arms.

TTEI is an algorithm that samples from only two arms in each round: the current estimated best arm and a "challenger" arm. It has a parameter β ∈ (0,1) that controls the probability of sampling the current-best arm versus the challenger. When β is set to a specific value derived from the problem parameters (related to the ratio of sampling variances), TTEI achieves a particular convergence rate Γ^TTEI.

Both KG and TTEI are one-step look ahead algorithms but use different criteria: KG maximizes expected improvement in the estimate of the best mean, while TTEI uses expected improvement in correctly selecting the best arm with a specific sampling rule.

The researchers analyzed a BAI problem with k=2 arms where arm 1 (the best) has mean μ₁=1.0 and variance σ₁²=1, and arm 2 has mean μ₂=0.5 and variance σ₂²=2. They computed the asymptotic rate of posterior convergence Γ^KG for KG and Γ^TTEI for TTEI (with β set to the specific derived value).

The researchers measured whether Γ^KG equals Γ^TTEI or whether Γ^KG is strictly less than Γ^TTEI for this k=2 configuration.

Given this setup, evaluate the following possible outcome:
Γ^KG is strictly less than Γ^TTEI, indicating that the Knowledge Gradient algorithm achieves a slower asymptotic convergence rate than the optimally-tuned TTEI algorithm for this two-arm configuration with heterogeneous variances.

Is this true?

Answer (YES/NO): NO